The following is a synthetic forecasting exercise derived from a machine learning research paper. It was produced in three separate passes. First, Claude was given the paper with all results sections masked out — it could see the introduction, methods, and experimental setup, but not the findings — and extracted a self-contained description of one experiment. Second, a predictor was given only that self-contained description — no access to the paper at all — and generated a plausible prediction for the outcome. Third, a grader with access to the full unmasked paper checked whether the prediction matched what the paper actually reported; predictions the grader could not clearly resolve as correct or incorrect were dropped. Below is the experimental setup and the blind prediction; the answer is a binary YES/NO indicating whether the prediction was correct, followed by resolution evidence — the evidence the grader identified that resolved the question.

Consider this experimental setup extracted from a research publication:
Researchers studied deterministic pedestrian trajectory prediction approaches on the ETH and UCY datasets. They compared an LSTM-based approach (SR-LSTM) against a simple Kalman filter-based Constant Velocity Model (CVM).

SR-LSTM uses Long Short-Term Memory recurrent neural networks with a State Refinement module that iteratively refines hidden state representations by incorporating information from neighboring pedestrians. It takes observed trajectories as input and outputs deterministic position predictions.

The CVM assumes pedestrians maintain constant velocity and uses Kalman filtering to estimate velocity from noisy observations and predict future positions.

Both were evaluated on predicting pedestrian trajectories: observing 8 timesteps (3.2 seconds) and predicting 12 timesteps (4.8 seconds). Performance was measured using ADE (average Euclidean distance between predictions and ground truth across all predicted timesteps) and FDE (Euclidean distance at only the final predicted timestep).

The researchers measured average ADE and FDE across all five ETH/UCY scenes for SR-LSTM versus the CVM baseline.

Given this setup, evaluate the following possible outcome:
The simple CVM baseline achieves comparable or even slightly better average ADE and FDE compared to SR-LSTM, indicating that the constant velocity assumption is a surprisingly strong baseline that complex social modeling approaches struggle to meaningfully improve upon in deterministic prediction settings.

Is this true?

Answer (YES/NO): NO